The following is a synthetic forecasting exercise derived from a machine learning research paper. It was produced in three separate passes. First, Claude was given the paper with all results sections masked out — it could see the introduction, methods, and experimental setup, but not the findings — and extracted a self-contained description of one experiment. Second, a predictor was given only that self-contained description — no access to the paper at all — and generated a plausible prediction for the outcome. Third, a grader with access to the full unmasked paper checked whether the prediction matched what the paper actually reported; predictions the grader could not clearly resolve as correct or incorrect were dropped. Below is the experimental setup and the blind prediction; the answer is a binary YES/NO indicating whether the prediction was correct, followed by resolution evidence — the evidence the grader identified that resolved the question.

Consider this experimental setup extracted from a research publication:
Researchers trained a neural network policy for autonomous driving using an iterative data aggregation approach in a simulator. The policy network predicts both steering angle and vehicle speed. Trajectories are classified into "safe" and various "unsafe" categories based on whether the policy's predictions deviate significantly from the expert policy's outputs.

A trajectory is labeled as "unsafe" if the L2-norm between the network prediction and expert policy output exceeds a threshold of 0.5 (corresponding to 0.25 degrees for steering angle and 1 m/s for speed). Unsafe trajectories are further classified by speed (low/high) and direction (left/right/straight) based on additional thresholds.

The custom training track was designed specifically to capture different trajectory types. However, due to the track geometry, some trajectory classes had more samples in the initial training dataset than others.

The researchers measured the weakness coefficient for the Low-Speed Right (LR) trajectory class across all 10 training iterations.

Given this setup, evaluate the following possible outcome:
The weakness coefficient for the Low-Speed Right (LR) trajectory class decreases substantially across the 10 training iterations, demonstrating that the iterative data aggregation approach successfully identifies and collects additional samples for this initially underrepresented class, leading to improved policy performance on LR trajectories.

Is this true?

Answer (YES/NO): NO